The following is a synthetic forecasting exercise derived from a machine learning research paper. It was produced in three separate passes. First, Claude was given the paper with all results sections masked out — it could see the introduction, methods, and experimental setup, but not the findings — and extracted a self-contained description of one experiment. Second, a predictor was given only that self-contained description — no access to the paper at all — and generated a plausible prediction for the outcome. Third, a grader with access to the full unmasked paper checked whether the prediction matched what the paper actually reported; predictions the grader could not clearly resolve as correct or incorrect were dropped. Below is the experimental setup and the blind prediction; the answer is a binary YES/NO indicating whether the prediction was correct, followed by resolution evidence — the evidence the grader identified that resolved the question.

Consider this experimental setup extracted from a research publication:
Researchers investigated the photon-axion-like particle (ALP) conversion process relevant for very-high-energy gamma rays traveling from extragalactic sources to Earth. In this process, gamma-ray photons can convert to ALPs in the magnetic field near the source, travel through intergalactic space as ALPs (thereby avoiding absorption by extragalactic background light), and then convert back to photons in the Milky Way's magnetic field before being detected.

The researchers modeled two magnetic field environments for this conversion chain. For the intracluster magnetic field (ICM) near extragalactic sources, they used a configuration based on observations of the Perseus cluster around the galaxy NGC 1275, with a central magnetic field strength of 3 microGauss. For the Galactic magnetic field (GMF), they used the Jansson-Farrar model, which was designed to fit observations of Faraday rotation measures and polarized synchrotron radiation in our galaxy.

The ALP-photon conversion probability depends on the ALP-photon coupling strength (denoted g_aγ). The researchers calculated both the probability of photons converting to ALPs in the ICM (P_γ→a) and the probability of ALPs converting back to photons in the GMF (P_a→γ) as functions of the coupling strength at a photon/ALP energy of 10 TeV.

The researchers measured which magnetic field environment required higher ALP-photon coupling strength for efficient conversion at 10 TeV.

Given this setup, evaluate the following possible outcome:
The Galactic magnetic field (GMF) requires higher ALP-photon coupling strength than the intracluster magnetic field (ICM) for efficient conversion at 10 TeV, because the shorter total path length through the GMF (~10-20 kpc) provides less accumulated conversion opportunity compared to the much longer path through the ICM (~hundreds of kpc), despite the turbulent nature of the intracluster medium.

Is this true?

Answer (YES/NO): YES